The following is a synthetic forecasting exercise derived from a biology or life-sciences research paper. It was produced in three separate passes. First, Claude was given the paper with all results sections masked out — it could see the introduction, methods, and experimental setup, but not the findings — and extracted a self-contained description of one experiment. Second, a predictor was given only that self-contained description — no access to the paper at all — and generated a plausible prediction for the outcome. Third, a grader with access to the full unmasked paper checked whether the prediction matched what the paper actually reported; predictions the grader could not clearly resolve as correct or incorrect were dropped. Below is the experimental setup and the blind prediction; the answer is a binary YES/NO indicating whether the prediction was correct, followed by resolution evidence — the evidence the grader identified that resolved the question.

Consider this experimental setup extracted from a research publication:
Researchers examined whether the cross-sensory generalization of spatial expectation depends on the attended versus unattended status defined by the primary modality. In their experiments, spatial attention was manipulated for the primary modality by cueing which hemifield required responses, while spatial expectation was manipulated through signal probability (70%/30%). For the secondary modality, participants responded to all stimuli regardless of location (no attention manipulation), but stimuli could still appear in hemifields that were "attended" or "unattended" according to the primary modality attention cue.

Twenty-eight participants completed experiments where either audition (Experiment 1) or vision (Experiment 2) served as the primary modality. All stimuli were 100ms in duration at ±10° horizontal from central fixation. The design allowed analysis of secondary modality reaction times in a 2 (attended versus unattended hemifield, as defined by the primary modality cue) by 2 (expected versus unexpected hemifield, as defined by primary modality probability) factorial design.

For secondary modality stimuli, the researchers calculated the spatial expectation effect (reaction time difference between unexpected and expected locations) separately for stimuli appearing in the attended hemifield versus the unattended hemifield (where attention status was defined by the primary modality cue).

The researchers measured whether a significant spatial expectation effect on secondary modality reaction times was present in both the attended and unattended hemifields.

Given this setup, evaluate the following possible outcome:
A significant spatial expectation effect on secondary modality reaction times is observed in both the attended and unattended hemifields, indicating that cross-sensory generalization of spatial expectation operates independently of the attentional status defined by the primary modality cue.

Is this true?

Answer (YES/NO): NO